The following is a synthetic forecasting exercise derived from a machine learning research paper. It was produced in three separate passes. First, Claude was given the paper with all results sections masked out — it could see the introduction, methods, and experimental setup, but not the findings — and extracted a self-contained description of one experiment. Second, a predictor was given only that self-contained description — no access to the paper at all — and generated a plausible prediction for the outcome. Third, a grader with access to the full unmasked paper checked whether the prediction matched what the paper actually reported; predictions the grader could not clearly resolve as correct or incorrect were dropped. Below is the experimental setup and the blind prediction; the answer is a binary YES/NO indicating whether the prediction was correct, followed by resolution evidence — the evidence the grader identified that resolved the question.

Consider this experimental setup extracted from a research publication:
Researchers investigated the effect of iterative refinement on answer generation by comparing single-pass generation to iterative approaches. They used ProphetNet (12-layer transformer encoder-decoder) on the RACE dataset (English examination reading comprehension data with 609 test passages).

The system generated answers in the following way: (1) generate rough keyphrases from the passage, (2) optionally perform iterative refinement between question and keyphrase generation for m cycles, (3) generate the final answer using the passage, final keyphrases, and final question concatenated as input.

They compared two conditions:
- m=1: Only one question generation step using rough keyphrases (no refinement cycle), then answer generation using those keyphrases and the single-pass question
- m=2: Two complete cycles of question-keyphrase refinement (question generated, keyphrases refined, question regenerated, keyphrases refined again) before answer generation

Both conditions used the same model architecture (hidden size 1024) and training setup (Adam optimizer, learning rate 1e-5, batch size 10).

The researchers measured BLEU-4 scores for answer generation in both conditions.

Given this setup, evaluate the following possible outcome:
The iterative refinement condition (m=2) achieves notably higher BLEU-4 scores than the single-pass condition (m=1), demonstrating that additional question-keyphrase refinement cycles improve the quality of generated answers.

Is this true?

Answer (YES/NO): YES